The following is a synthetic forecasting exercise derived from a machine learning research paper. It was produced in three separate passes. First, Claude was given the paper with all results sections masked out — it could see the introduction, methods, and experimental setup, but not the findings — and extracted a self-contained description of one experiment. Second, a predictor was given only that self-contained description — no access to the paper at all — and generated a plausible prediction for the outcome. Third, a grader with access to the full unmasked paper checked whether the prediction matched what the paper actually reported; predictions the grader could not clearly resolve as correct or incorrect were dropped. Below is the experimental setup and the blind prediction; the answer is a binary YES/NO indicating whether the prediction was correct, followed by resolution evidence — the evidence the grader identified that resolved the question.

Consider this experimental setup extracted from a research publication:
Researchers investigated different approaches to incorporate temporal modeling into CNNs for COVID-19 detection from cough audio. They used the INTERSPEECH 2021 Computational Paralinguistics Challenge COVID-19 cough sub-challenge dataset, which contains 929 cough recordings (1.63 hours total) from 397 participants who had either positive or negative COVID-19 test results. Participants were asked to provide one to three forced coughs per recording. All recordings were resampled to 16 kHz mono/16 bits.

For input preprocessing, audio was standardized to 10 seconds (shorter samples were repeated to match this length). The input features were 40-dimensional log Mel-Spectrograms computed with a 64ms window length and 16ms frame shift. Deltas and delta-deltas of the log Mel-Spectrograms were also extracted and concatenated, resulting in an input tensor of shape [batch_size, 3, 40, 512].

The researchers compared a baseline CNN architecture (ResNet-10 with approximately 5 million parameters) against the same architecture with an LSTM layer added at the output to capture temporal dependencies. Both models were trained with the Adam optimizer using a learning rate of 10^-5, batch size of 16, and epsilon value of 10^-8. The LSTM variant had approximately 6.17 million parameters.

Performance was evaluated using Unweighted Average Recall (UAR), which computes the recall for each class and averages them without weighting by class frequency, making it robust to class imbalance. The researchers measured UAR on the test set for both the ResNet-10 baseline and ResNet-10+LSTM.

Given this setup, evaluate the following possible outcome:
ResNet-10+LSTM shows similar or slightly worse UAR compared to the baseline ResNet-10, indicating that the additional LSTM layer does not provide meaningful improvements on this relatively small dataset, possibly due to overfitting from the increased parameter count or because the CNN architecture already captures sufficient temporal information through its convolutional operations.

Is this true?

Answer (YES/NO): YES